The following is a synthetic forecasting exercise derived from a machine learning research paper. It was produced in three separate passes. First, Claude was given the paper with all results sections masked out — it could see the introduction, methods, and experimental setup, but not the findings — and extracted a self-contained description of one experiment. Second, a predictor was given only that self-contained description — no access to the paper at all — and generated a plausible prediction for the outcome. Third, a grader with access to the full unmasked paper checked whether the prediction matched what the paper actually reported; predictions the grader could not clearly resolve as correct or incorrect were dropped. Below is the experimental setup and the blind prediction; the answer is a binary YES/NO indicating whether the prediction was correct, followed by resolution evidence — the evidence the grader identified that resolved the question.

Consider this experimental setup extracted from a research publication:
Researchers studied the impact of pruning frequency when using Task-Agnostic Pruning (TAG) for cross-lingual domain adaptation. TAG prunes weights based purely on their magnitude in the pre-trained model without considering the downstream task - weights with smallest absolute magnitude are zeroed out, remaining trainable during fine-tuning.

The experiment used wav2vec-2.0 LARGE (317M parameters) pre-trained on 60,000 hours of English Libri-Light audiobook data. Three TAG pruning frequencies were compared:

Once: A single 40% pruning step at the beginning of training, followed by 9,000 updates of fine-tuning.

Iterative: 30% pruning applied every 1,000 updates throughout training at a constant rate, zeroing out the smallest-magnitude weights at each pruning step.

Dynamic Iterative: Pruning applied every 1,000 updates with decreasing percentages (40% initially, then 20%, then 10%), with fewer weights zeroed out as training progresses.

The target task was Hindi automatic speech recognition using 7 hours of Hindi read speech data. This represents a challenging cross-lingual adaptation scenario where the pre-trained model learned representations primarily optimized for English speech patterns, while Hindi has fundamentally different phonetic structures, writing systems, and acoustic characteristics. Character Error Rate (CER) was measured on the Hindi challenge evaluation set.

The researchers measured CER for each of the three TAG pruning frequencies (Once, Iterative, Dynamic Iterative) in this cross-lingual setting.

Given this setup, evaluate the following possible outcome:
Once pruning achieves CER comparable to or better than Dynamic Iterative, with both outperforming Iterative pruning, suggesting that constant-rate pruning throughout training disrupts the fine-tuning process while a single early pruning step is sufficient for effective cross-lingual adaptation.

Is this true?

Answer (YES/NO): NO